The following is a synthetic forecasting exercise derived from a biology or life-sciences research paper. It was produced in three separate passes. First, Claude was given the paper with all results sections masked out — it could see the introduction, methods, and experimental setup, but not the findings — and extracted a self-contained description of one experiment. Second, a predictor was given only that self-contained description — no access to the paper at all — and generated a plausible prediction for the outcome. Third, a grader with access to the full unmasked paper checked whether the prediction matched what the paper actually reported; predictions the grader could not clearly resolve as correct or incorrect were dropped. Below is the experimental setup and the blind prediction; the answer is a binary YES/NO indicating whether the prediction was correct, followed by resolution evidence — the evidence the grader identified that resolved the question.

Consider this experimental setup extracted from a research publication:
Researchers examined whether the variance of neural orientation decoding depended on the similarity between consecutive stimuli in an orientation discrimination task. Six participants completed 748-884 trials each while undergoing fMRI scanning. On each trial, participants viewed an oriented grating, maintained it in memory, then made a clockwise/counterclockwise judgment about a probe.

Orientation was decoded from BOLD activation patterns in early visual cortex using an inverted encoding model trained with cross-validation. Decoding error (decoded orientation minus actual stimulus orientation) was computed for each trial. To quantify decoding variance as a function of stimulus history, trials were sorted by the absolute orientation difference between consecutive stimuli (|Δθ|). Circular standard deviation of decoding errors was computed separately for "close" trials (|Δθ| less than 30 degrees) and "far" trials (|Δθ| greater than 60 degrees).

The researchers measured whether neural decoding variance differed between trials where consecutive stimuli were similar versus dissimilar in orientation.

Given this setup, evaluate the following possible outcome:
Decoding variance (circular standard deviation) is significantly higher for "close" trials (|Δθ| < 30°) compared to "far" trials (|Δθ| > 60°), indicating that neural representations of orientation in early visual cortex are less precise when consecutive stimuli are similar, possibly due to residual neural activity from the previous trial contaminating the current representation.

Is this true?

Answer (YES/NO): YES